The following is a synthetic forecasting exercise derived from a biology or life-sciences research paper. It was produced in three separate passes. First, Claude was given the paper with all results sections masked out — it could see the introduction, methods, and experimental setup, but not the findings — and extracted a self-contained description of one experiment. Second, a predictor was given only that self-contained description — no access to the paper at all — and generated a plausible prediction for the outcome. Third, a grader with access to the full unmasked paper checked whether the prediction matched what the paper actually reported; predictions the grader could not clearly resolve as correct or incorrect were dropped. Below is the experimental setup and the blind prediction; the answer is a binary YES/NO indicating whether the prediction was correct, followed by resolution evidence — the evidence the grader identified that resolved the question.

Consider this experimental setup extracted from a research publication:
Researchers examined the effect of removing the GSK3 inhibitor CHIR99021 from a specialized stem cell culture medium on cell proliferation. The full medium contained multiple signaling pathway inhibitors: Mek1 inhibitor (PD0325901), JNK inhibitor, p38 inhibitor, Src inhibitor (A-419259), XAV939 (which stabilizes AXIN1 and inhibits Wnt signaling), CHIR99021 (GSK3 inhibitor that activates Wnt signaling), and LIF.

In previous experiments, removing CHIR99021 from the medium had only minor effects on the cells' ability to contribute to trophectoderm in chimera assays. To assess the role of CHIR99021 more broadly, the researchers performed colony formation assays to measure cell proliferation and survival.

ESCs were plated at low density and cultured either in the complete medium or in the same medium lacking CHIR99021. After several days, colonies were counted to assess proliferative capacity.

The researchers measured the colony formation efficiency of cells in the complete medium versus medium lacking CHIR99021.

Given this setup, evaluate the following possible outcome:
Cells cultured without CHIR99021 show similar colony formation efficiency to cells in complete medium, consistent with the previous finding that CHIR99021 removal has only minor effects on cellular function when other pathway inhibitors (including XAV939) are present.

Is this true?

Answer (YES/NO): NO